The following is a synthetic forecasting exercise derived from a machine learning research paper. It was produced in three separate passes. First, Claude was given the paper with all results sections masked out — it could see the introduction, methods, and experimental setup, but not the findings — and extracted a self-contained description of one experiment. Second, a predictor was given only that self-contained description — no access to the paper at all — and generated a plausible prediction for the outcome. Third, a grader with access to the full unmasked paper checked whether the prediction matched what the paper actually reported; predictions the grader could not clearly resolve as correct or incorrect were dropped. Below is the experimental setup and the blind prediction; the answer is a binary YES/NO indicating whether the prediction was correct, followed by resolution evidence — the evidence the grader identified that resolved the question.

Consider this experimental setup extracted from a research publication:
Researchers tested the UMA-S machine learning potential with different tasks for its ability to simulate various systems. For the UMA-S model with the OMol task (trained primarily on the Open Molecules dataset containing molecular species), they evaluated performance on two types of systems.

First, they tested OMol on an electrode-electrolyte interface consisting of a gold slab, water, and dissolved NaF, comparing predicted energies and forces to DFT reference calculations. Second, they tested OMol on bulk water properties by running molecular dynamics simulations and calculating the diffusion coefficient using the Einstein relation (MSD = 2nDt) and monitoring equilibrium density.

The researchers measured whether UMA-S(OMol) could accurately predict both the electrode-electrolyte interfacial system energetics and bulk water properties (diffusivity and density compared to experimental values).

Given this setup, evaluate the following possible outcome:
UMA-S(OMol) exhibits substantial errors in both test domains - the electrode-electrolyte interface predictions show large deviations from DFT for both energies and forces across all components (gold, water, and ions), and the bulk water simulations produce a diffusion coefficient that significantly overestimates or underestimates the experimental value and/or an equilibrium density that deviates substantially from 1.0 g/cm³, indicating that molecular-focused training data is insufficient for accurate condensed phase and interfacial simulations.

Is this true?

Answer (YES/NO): NO